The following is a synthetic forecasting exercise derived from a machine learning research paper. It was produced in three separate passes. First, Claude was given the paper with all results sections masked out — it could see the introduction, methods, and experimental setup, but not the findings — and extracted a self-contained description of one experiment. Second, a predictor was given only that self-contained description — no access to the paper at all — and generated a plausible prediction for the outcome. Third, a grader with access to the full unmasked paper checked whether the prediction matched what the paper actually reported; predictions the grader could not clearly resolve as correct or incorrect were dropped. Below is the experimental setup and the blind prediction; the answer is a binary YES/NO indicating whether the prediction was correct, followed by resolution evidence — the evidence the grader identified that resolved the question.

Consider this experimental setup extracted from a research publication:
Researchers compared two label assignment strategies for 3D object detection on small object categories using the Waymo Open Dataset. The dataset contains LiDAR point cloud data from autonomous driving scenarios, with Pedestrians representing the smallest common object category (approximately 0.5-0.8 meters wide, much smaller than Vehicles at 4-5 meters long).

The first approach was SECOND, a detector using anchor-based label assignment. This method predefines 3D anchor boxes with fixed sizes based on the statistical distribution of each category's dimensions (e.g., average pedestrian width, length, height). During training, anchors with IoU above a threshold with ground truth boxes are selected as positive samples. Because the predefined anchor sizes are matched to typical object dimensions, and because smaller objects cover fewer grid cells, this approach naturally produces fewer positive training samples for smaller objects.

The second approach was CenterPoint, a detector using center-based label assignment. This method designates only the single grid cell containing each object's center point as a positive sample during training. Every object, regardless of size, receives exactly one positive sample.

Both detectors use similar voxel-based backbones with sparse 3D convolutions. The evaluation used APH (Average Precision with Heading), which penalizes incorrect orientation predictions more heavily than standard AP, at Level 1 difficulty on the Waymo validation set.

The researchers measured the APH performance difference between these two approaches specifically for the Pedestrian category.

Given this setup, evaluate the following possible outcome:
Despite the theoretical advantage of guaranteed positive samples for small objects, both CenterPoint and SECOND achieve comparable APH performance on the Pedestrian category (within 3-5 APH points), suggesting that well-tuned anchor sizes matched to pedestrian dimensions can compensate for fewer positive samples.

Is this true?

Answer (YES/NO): NO